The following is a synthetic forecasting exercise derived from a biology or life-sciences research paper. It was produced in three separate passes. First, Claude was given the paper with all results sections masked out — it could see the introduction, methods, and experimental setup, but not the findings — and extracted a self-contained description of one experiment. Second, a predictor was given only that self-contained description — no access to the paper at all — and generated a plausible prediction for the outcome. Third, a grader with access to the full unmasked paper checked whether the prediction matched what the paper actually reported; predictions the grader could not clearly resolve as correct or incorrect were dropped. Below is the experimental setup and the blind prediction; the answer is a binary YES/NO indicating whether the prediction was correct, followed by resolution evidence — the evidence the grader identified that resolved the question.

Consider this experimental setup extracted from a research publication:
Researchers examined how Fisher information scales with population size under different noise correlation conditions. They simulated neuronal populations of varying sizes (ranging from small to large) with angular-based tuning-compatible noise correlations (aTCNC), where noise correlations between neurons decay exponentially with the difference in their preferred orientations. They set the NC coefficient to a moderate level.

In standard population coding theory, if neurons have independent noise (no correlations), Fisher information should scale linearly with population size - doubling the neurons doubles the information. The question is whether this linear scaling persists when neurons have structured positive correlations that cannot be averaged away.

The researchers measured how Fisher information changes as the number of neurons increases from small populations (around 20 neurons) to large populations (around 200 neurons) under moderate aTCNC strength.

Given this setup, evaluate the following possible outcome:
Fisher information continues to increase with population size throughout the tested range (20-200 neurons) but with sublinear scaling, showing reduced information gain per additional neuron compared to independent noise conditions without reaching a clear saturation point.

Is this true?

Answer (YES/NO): NO